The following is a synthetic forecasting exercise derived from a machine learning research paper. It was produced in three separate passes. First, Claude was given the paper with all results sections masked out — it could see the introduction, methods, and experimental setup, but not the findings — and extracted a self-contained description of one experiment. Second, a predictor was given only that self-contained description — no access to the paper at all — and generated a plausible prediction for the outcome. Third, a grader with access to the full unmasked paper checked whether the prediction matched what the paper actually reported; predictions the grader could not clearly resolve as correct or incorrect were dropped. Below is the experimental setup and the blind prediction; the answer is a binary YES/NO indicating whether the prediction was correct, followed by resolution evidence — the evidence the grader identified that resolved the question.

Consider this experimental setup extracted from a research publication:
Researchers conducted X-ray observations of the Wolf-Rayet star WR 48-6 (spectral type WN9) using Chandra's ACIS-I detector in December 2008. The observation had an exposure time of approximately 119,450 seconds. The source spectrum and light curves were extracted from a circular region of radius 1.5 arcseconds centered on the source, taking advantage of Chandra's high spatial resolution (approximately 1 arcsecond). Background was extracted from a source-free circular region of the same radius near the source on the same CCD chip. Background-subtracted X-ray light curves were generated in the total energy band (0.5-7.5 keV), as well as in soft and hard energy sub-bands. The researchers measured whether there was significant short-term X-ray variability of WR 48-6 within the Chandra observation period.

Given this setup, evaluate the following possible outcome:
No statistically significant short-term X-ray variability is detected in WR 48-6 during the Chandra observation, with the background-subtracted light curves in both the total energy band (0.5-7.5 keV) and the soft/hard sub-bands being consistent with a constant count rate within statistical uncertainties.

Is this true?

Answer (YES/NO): NO